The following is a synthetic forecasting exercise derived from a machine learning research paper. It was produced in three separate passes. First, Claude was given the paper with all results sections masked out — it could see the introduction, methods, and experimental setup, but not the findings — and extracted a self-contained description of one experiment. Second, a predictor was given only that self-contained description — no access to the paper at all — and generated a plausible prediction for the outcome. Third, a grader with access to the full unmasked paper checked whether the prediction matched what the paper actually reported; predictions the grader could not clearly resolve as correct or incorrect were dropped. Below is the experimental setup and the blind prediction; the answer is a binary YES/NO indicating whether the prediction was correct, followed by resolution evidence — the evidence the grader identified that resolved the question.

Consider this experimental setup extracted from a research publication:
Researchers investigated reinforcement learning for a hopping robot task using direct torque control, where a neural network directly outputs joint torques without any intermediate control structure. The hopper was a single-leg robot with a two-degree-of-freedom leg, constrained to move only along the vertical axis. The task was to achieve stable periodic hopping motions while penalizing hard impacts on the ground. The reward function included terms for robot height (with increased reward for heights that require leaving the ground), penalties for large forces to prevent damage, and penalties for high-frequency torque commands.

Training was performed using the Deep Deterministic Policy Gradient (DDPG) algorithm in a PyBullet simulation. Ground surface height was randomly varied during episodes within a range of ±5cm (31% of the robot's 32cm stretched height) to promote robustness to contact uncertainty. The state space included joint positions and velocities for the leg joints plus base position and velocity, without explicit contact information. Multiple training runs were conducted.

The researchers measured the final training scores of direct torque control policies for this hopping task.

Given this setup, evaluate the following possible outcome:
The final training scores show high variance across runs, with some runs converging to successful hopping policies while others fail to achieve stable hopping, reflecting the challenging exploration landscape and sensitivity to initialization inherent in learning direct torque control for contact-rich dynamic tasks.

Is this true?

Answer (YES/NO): NO